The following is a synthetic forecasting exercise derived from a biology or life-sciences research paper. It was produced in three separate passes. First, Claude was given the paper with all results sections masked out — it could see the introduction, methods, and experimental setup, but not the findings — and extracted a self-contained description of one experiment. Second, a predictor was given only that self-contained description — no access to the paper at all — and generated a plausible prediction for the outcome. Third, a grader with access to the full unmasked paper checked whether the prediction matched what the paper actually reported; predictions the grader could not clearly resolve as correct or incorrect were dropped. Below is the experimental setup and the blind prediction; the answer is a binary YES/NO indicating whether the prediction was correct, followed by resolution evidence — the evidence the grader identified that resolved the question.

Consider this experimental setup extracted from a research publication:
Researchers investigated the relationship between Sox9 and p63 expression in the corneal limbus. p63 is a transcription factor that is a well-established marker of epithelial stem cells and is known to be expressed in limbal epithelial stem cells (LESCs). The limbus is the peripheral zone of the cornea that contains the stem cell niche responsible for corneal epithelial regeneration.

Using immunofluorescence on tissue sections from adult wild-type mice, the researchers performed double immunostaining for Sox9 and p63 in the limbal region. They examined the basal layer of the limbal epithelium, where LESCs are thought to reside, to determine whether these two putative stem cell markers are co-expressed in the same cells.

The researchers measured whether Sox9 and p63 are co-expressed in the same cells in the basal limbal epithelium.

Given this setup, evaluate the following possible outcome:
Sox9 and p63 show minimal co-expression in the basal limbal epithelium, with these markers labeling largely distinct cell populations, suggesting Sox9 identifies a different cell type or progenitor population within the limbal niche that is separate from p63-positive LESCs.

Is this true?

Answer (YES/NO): NO